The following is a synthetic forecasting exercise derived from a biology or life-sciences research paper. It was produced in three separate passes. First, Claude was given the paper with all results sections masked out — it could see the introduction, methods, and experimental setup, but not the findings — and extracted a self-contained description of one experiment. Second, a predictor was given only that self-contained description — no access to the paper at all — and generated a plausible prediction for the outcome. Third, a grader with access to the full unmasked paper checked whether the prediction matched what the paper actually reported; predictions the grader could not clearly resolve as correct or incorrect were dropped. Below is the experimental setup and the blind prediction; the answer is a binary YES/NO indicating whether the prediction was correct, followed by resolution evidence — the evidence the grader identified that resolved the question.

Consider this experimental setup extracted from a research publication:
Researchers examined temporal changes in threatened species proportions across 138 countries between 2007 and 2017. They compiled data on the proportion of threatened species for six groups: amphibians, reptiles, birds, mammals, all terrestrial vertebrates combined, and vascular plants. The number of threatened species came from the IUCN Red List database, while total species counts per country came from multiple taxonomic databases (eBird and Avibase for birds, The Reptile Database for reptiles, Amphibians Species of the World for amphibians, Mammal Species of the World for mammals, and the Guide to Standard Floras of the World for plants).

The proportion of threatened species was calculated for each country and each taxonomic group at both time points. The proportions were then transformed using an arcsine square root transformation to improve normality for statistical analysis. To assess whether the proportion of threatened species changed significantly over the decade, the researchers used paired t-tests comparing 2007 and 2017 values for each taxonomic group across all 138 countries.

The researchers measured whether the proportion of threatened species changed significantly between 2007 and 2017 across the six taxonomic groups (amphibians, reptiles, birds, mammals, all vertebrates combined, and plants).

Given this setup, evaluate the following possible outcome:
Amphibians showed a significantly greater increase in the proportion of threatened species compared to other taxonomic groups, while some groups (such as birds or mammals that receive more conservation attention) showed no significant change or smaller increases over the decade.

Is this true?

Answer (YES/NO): NO